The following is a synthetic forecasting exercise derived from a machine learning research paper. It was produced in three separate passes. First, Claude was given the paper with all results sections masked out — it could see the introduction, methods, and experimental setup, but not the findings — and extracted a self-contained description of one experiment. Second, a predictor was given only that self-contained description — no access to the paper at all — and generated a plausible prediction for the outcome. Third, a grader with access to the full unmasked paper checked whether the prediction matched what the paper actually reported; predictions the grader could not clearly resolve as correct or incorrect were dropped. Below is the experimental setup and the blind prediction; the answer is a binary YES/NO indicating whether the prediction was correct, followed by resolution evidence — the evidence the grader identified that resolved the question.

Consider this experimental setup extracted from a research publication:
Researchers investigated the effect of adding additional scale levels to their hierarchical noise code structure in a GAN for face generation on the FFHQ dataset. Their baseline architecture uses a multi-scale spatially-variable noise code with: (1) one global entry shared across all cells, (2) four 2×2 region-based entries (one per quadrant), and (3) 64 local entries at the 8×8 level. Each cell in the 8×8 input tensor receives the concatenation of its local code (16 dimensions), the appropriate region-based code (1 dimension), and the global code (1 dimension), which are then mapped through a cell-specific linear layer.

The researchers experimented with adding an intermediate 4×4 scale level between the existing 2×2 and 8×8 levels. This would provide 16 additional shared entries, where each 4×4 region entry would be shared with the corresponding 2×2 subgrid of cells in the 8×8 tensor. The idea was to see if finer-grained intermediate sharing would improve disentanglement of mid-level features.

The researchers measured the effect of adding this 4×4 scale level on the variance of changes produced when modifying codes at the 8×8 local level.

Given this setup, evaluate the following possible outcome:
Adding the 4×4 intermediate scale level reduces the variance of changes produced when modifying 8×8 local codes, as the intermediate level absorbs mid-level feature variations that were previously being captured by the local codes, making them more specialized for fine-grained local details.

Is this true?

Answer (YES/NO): YES